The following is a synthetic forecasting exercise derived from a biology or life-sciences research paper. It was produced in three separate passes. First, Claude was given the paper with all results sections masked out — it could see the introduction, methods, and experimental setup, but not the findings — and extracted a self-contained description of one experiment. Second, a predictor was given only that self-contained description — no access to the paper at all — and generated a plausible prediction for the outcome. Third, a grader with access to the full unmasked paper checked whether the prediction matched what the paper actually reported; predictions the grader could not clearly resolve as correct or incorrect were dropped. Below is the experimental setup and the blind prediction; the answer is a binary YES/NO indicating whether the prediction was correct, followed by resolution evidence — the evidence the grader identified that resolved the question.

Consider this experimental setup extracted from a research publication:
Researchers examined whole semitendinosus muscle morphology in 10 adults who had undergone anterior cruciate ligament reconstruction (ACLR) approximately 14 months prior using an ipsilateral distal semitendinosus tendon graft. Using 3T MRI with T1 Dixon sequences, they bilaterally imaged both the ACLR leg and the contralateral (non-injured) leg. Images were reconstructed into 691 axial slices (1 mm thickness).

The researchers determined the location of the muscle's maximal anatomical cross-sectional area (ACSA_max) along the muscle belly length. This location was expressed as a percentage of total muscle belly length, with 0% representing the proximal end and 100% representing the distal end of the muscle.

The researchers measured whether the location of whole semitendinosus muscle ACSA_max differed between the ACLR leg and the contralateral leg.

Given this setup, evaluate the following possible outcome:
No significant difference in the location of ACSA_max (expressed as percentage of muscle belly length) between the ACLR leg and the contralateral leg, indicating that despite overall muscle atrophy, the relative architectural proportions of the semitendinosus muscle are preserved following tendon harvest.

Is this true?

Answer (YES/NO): NO